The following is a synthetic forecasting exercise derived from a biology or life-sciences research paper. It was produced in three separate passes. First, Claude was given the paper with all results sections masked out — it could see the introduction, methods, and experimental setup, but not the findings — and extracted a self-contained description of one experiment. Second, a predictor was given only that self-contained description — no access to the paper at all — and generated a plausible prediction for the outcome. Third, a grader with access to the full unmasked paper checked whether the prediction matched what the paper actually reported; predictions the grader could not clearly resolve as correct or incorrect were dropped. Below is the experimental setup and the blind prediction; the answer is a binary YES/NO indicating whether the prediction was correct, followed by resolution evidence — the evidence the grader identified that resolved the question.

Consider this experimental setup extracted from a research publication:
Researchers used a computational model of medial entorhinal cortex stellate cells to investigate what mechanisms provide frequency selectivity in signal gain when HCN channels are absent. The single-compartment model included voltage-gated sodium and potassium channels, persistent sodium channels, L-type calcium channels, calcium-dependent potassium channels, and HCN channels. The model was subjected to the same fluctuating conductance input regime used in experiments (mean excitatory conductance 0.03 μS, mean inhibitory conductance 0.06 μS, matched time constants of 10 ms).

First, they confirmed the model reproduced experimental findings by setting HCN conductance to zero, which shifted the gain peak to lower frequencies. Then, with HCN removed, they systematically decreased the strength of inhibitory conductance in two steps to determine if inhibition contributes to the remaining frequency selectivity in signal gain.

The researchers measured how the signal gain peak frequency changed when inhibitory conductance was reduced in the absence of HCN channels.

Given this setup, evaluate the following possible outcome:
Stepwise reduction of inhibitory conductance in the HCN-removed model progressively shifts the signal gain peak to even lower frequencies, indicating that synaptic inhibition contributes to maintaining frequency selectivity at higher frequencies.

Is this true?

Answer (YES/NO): YES